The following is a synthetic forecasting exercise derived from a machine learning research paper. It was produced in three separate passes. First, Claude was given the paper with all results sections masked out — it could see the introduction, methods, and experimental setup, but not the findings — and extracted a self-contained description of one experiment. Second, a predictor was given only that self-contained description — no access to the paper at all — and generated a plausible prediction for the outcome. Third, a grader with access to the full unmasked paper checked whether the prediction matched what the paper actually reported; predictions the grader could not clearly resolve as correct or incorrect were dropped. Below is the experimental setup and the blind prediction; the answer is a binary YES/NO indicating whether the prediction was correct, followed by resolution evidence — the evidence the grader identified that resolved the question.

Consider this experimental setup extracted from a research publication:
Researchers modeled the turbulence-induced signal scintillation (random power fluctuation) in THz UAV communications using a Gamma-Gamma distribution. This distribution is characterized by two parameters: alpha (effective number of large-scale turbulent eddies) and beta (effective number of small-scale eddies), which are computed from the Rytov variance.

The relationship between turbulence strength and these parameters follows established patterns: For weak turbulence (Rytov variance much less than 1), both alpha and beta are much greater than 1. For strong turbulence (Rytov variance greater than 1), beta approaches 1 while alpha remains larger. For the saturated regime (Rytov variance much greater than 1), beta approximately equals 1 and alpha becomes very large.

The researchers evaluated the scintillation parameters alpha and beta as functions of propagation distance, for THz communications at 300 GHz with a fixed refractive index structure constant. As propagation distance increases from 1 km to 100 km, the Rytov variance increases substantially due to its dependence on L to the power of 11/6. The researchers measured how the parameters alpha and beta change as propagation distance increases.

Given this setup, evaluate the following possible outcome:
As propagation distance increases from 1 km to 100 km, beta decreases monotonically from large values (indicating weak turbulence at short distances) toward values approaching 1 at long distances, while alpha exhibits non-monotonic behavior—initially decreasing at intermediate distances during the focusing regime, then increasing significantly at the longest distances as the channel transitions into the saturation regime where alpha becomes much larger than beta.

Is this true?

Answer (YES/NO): NO